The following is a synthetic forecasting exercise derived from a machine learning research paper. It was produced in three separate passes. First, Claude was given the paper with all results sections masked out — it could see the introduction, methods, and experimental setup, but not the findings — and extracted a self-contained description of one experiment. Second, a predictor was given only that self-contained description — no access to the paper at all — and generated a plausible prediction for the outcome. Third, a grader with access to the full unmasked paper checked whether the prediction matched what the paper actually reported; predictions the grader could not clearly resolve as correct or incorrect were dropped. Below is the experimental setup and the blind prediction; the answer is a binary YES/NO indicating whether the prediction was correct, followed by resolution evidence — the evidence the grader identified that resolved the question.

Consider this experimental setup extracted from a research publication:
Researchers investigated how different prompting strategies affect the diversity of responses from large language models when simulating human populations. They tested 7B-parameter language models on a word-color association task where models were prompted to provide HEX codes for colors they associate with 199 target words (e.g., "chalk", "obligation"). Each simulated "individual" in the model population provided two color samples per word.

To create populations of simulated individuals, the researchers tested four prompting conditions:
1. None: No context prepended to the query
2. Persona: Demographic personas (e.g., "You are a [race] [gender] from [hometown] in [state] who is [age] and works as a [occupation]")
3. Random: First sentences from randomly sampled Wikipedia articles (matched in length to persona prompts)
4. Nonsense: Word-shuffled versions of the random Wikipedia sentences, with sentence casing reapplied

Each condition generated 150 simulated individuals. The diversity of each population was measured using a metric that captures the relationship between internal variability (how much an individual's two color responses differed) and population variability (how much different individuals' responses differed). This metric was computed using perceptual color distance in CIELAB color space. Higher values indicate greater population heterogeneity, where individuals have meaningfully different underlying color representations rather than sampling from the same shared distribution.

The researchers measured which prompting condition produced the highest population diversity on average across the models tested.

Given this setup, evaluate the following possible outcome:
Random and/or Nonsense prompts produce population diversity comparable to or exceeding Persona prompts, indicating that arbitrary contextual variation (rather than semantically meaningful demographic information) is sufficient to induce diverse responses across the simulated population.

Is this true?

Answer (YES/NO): YES